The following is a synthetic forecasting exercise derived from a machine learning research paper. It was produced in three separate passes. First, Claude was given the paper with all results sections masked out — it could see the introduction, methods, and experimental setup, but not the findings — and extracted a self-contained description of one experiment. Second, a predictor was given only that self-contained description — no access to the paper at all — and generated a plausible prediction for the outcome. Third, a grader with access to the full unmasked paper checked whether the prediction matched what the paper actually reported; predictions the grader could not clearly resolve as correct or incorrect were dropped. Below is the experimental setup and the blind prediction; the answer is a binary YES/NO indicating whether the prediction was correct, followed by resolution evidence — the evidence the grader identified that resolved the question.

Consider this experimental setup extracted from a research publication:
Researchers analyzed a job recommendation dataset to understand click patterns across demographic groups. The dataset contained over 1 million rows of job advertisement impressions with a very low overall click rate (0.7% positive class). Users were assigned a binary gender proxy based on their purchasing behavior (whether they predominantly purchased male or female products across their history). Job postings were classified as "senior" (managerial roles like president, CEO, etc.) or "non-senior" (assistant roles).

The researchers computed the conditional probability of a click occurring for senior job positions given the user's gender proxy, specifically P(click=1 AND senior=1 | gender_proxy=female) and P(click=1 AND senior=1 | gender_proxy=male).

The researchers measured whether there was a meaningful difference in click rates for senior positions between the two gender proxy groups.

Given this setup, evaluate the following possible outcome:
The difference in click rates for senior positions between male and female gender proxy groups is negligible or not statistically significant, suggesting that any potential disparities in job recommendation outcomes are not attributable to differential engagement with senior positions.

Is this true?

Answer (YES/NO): YES